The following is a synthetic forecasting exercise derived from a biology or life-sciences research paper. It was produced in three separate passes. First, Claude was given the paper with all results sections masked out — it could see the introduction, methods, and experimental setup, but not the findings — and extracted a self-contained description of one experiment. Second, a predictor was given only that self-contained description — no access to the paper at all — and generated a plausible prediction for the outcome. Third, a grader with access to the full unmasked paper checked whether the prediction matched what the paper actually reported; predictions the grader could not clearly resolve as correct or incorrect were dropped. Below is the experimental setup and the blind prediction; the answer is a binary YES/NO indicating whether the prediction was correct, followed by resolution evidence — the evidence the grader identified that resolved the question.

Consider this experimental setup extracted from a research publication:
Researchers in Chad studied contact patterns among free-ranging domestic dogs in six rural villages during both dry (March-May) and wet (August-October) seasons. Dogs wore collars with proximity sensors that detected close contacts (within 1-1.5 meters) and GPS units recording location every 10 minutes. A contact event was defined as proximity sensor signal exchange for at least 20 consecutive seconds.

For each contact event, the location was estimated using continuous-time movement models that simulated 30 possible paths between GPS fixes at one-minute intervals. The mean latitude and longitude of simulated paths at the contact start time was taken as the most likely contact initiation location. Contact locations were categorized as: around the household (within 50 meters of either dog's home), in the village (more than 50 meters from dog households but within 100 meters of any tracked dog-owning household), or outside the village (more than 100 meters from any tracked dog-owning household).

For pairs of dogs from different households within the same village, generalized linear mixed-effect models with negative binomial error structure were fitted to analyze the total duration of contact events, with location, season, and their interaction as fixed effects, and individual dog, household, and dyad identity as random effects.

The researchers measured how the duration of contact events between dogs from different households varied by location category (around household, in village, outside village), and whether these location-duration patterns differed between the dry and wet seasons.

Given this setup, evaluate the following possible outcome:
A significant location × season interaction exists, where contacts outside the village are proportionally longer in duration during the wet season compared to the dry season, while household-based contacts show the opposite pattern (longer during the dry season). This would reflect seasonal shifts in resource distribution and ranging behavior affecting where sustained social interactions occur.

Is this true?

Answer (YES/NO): NO